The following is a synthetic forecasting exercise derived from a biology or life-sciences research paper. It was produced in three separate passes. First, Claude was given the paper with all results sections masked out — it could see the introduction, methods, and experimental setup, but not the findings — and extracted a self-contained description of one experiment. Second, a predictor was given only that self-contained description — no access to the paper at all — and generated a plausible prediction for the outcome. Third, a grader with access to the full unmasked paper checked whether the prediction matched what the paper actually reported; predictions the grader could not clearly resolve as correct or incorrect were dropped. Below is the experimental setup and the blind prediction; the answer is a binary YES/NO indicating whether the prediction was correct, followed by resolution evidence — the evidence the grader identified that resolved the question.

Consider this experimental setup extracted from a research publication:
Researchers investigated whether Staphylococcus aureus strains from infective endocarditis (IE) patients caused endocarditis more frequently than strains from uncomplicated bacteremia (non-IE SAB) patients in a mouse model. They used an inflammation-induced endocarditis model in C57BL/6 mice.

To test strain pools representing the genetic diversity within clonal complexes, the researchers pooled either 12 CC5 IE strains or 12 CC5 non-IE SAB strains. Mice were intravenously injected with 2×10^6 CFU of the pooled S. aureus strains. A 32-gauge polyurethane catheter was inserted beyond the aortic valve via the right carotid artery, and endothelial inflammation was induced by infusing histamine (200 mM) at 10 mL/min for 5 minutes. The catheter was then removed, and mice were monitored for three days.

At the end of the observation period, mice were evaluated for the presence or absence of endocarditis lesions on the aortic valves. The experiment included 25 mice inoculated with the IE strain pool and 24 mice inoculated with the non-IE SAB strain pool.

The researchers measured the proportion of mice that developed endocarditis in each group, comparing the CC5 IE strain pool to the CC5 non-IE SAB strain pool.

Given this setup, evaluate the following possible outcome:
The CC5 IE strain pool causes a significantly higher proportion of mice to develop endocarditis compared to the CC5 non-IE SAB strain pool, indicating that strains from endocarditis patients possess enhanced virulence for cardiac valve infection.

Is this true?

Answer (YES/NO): NO